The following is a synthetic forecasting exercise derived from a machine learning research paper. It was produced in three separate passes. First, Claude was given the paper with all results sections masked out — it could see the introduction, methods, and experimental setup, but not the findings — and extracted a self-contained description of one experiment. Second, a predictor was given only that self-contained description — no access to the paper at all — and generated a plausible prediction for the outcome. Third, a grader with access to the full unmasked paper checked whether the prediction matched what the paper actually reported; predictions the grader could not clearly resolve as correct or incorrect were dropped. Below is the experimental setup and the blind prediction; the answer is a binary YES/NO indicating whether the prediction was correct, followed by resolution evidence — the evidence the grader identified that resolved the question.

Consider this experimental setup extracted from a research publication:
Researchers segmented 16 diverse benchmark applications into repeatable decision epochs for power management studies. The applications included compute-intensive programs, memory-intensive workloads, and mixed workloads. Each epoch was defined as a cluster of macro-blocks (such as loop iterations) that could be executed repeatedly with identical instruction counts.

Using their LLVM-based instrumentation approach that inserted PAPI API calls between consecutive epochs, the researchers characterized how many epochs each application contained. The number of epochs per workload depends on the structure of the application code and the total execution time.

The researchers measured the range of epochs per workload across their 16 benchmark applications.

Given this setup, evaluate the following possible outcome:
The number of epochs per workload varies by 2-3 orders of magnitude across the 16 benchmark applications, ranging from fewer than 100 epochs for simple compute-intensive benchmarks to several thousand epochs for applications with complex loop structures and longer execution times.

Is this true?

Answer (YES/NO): NO